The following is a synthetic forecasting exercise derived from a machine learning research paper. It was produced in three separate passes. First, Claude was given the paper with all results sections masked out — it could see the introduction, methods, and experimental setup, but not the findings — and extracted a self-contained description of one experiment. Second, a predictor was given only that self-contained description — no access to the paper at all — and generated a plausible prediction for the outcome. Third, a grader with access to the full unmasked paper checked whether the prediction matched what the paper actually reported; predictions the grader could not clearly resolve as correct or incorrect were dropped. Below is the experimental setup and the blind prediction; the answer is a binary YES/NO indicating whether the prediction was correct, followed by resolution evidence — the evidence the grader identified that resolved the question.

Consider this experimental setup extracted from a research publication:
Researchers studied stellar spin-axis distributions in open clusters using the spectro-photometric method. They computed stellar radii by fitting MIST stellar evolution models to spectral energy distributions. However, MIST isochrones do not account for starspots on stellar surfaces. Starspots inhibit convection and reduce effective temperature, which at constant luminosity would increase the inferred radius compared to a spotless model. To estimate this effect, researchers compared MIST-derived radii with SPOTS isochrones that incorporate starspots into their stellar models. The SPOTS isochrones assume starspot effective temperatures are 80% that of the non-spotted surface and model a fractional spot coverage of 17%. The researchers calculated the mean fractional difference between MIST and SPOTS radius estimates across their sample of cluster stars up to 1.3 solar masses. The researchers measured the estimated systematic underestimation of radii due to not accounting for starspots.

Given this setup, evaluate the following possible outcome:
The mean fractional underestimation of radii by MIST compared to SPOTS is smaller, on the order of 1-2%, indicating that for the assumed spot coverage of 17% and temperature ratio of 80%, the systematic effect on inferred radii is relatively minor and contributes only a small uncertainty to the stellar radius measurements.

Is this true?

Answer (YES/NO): NO